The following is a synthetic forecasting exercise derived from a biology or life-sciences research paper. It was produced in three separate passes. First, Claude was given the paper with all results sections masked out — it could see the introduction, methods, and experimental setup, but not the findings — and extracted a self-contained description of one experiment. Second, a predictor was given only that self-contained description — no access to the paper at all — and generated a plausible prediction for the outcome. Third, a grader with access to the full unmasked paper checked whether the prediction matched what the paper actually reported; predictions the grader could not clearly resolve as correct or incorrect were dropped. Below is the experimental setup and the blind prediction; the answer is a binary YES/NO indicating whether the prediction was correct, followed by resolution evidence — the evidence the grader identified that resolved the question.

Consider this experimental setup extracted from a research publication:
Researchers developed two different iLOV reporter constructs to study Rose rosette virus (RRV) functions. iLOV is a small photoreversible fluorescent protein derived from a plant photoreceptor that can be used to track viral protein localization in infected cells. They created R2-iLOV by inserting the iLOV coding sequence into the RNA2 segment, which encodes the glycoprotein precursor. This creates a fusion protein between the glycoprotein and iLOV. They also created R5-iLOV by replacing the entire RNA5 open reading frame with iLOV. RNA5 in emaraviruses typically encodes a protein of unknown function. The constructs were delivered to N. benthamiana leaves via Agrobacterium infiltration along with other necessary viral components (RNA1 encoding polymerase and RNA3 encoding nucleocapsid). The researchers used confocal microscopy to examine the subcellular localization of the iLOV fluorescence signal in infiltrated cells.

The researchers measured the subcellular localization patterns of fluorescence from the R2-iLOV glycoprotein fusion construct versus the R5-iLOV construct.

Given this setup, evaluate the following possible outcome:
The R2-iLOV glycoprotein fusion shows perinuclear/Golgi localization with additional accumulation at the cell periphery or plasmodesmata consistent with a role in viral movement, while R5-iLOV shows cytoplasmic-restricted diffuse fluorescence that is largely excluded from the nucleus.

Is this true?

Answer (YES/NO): NO